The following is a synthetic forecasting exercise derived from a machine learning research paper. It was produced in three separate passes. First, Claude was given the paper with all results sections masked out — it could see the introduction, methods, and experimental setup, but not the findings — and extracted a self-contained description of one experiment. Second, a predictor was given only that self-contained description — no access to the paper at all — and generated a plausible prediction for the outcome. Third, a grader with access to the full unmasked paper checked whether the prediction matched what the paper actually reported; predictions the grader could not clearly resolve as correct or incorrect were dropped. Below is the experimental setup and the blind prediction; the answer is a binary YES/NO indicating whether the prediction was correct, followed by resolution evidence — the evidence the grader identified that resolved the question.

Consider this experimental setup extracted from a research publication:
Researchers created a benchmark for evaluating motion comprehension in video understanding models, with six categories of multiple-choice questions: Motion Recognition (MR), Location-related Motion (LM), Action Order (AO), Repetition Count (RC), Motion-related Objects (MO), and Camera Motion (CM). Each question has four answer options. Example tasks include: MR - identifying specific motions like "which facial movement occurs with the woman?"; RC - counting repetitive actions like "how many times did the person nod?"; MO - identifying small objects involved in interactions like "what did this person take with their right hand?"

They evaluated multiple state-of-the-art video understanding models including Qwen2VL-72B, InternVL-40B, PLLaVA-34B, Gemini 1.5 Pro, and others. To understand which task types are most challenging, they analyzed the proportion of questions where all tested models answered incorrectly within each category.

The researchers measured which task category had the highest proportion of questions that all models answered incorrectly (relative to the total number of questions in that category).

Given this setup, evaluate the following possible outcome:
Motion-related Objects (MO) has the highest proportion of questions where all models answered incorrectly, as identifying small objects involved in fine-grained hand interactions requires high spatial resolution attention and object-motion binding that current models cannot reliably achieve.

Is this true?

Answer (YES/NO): NO